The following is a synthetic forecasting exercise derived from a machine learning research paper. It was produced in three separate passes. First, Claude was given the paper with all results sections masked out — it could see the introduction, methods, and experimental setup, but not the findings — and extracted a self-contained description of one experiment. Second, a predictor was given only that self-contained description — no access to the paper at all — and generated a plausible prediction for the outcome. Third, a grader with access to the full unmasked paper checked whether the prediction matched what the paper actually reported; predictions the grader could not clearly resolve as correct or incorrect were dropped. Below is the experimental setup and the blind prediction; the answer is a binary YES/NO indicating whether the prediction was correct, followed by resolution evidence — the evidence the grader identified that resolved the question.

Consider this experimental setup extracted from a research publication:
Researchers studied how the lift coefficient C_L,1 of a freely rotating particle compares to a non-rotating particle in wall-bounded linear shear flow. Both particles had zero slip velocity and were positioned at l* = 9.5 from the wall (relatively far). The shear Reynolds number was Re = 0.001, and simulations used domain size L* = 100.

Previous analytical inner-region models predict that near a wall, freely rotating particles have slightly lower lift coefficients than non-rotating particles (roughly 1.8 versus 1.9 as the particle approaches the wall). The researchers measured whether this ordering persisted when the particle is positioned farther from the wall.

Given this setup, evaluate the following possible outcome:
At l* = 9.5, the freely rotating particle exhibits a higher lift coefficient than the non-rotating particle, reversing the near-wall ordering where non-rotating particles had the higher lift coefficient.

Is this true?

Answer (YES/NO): NO